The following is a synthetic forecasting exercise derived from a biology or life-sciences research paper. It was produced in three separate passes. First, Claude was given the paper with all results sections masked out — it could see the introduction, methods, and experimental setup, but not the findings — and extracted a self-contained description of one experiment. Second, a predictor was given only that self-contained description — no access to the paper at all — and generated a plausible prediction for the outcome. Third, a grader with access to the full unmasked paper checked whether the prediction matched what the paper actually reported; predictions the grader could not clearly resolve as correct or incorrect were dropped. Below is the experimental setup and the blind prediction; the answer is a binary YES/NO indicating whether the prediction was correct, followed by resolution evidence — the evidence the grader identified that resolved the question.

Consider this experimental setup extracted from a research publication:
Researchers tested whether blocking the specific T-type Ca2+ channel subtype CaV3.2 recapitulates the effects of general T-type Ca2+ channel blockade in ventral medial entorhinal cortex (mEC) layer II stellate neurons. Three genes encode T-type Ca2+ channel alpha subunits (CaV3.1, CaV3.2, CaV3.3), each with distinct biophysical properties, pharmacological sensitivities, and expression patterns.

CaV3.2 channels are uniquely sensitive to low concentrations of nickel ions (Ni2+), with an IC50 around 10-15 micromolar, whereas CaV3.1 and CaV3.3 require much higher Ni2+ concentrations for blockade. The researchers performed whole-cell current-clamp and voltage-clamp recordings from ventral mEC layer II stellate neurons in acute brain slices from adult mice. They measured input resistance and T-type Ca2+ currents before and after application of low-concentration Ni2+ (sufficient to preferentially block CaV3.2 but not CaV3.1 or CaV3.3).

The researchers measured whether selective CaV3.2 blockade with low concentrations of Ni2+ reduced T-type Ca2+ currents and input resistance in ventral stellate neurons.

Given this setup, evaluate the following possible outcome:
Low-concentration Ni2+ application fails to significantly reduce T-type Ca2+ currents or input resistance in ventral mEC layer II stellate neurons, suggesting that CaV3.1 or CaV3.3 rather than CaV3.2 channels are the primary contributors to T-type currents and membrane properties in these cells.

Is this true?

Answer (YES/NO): NO